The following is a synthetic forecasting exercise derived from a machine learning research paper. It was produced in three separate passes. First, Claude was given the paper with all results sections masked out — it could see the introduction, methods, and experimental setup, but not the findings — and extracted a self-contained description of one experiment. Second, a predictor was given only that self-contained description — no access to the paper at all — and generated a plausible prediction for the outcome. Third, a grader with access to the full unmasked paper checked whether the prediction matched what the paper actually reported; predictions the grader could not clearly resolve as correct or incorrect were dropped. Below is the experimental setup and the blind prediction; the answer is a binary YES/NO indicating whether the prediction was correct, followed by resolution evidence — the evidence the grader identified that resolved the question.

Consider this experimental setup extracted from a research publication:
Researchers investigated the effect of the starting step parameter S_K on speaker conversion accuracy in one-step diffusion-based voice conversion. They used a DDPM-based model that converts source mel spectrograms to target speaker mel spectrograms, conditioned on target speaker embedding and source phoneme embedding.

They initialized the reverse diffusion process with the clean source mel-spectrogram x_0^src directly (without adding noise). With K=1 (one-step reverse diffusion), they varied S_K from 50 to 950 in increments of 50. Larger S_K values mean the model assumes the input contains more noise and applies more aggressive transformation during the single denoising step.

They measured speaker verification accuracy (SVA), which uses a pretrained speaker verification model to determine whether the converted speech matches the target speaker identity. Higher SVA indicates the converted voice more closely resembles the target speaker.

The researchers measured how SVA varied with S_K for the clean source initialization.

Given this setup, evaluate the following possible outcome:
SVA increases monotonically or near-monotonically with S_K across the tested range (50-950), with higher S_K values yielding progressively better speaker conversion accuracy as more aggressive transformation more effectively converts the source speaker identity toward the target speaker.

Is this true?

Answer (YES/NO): YES